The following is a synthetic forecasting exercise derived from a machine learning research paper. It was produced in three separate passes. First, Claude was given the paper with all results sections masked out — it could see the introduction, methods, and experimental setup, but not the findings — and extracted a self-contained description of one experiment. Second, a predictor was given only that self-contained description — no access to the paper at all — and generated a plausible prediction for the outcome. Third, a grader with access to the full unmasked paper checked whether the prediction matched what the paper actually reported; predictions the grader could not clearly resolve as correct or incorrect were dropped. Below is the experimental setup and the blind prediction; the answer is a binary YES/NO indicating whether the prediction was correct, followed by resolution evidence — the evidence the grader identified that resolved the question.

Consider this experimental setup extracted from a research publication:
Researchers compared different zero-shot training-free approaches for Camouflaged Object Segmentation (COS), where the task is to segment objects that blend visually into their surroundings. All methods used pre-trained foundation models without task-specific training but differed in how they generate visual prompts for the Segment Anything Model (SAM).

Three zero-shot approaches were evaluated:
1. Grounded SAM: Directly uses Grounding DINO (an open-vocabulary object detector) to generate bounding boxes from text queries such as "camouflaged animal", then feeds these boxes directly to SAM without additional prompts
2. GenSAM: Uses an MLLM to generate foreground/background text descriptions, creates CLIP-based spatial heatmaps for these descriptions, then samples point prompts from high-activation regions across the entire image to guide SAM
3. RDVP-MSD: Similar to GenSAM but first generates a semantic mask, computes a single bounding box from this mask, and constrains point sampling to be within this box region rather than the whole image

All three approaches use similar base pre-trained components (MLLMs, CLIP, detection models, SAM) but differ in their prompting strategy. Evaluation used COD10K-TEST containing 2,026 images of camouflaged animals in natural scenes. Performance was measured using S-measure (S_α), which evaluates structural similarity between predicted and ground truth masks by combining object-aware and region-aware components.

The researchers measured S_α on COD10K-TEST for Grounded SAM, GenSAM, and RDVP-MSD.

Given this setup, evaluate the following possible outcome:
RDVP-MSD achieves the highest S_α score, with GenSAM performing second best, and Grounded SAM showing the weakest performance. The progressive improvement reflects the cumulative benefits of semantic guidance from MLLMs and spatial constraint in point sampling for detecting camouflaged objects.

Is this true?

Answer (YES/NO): YES